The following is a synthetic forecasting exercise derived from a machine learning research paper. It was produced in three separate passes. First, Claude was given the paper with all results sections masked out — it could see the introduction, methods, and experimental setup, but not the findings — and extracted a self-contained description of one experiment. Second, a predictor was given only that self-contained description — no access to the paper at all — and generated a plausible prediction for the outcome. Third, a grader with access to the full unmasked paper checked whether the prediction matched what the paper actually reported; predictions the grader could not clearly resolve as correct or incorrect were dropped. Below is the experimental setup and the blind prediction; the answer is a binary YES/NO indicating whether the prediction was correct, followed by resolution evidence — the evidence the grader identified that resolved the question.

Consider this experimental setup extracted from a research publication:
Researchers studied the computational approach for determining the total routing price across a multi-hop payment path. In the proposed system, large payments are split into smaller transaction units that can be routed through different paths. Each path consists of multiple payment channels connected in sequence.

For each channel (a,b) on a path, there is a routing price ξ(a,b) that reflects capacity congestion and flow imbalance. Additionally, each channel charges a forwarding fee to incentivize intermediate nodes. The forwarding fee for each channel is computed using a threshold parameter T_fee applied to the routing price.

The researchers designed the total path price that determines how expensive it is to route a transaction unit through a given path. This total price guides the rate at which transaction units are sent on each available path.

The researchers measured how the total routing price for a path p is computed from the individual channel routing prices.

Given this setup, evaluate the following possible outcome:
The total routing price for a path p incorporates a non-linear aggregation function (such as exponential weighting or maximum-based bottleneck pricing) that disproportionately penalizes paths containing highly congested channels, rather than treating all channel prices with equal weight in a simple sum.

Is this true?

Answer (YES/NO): NO